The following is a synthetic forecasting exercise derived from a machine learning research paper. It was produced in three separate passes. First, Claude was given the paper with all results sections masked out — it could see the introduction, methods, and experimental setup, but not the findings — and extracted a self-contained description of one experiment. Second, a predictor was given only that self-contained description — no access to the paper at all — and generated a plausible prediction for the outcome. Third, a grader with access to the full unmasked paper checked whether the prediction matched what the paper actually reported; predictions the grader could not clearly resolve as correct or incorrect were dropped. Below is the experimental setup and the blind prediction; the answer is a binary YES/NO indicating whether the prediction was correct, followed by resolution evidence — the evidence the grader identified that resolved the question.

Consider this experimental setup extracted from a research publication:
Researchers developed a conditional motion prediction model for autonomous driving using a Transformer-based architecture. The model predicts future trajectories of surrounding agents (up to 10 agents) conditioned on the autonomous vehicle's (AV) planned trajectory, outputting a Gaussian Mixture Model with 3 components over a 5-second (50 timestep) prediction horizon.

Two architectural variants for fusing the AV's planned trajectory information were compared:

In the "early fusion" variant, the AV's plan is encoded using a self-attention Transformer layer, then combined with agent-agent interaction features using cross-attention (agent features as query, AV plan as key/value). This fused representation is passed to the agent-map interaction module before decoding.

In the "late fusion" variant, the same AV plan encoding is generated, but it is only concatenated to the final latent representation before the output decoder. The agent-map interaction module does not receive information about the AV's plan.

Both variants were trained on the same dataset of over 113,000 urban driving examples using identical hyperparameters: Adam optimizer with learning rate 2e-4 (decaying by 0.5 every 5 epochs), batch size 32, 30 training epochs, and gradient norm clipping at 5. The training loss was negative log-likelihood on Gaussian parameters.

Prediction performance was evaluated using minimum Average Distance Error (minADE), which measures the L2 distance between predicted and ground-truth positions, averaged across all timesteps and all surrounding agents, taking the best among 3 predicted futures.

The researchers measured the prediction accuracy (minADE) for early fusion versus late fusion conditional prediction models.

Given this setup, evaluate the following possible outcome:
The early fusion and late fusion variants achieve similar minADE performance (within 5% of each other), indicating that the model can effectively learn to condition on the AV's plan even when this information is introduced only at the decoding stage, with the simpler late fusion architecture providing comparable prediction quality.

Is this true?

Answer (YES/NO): NO